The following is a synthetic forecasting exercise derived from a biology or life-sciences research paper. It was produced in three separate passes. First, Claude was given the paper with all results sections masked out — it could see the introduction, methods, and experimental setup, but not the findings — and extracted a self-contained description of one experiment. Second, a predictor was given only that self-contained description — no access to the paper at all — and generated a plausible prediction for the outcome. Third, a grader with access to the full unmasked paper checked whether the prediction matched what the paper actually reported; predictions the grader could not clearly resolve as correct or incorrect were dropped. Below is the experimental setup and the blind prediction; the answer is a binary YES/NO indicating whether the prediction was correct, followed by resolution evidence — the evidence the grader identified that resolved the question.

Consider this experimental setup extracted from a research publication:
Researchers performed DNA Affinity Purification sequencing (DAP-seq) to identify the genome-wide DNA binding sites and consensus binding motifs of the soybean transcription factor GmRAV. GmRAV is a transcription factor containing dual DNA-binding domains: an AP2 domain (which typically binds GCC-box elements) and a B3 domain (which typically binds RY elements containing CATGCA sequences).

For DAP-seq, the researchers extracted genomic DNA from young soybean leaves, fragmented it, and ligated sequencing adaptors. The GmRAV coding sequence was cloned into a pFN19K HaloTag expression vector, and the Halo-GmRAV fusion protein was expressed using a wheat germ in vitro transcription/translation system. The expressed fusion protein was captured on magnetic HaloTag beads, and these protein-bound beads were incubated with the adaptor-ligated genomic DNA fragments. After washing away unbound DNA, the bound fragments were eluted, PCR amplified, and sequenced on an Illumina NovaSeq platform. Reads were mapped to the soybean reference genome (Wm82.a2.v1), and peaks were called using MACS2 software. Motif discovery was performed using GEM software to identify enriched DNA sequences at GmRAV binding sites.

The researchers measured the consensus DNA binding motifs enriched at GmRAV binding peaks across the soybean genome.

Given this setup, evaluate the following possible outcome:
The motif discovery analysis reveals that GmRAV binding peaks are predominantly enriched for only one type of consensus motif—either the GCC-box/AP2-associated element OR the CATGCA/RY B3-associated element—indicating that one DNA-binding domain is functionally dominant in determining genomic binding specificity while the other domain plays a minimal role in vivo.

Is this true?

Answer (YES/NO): NO